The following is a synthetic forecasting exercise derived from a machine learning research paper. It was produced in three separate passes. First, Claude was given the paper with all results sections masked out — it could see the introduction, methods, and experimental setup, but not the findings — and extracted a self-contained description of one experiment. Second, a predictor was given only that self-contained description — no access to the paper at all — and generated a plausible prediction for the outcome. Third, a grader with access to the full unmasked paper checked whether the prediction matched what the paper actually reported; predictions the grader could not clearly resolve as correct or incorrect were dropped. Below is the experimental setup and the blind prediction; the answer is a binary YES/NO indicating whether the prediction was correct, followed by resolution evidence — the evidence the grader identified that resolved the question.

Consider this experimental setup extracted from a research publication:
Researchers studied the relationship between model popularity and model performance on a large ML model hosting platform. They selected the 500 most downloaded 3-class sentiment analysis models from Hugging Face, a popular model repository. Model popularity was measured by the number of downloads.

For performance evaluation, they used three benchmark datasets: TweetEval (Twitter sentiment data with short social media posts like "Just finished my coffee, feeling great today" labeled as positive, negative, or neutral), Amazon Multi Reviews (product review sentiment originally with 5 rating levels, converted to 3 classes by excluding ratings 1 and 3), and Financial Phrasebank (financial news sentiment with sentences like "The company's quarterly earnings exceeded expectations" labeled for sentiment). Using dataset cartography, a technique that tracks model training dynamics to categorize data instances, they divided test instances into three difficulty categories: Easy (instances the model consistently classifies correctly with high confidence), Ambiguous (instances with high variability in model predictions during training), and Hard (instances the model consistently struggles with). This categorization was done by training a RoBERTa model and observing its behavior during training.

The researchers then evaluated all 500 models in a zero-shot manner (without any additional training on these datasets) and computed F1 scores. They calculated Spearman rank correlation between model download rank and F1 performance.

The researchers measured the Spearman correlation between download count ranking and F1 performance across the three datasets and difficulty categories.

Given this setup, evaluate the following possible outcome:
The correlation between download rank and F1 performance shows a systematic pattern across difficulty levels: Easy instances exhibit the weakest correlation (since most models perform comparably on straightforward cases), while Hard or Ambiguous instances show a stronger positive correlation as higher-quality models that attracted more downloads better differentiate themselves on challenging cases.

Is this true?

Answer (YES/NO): NO